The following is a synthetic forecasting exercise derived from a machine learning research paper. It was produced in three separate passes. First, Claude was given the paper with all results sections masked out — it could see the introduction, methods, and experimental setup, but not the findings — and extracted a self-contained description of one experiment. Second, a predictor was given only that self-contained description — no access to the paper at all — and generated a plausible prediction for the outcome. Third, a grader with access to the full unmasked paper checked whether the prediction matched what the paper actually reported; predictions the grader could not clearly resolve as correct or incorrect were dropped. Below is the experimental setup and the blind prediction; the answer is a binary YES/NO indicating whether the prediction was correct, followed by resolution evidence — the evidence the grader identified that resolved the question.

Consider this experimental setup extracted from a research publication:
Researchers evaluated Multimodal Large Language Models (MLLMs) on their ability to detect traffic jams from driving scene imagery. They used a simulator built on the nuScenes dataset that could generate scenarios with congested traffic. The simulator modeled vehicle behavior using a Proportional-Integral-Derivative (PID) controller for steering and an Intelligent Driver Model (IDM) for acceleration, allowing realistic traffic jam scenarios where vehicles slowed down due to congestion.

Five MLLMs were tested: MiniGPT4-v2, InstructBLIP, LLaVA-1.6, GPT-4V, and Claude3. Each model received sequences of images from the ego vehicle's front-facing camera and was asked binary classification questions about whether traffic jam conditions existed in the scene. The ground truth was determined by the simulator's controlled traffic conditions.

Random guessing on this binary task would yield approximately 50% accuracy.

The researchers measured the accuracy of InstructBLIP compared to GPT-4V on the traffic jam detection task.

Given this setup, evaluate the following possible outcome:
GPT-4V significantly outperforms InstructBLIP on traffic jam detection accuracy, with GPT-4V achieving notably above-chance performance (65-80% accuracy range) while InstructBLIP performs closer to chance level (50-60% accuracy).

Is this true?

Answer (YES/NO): NO